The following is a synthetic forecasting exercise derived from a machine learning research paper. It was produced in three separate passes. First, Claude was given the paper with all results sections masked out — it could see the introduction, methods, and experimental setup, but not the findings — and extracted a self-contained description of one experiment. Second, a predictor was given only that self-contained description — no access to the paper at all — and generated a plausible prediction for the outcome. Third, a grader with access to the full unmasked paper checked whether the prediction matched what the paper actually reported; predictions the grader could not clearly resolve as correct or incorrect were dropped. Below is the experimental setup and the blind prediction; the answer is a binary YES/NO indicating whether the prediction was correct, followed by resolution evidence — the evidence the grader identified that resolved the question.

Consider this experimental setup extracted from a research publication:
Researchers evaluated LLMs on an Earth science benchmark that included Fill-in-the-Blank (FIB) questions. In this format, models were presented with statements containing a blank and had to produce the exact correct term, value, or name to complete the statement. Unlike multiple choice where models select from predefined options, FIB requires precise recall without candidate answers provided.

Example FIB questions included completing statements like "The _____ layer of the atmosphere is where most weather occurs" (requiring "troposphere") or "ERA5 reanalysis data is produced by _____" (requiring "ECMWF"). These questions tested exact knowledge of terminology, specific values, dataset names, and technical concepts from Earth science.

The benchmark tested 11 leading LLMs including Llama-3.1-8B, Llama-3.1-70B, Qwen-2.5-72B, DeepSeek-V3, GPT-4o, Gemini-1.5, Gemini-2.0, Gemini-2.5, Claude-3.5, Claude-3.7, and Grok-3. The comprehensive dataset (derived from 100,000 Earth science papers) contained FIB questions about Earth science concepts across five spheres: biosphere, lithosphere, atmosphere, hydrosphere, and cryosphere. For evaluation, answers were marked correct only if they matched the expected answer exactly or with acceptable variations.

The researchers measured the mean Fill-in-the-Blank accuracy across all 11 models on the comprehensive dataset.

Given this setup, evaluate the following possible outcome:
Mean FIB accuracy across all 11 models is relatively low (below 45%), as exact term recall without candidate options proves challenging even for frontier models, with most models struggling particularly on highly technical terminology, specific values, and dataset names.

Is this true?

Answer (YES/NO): YES